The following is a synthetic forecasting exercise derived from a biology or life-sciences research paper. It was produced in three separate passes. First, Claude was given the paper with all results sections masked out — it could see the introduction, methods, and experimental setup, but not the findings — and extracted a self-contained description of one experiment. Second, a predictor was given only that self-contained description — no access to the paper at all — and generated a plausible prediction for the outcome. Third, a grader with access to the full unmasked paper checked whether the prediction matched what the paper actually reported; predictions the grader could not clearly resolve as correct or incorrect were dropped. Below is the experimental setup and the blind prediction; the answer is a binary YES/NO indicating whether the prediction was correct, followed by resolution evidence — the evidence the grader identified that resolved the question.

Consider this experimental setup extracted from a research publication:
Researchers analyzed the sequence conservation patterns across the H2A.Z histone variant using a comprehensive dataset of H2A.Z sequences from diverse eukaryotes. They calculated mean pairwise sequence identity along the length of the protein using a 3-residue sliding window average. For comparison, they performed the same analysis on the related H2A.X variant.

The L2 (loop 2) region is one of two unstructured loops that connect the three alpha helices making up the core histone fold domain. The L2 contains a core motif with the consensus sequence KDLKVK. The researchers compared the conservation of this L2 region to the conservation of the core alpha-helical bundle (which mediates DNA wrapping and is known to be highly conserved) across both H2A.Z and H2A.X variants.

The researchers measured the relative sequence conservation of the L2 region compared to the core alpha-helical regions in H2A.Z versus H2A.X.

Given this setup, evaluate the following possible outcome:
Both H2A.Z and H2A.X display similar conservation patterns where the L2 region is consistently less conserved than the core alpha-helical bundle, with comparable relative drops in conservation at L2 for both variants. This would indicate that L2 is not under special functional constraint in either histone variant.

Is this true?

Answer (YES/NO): NO